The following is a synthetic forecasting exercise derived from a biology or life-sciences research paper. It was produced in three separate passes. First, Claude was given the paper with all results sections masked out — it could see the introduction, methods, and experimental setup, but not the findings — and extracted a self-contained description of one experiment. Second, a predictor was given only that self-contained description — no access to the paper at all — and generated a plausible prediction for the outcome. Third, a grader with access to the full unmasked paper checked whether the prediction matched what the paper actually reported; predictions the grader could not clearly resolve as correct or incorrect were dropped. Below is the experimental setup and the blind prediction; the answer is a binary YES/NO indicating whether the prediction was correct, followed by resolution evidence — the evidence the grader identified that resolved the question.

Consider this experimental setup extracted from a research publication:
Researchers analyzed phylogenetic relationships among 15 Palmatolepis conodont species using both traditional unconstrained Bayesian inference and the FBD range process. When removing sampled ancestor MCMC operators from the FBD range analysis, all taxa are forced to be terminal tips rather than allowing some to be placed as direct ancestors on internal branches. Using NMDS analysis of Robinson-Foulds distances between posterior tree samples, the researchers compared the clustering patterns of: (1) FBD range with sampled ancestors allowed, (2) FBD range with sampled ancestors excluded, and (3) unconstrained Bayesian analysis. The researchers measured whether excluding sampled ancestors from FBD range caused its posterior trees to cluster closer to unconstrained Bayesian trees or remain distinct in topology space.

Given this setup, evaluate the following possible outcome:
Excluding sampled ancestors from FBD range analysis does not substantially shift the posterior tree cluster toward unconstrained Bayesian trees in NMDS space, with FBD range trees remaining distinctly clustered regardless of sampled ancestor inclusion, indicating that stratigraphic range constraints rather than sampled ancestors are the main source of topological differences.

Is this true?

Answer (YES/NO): YES